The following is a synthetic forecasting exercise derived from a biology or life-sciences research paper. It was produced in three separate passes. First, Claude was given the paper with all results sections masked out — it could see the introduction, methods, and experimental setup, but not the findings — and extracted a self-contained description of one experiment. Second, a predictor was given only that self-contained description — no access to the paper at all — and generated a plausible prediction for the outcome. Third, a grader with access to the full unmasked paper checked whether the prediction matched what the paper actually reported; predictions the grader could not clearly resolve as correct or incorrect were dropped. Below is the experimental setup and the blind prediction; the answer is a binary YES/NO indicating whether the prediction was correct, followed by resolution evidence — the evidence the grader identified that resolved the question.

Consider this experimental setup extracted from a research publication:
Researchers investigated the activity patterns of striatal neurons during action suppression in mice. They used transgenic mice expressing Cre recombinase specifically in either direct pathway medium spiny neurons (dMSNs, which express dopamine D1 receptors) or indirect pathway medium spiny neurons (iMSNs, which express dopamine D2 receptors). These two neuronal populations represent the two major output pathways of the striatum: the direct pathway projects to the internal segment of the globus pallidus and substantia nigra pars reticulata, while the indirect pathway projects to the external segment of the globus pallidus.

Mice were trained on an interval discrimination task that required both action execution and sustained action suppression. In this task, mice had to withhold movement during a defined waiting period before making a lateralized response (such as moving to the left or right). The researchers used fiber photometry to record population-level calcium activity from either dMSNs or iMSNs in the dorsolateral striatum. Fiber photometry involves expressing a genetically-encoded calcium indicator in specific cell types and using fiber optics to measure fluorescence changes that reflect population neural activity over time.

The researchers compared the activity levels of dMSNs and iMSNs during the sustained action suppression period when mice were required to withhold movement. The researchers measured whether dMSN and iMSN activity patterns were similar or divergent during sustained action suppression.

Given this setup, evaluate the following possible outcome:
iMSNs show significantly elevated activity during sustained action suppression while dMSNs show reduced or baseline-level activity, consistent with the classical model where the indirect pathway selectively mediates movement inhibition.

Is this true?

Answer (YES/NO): YES